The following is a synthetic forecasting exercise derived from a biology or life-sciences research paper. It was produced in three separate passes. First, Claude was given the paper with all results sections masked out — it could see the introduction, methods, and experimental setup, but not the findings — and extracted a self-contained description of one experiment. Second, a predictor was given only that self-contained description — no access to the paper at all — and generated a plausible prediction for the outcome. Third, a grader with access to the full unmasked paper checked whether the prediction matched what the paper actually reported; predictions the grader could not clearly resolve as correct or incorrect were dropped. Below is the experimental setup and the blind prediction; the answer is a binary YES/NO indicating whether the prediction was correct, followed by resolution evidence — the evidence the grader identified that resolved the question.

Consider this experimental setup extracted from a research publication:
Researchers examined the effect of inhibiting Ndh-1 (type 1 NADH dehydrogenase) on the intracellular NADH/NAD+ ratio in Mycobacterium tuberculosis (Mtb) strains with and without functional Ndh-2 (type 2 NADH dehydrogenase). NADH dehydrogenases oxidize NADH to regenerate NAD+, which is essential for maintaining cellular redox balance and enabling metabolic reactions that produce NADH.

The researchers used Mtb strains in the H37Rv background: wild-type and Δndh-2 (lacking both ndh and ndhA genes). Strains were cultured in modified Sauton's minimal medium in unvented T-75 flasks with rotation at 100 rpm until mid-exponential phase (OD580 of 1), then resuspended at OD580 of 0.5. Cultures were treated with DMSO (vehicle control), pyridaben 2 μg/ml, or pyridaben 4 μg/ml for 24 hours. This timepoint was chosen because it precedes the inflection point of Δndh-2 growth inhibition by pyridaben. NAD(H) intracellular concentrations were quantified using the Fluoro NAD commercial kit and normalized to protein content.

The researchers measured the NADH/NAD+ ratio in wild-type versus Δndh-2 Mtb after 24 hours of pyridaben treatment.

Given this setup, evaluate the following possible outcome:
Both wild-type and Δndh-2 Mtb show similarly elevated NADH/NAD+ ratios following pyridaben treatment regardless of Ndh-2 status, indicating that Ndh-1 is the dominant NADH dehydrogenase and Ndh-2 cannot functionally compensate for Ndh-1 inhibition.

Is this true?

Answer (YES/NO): NO